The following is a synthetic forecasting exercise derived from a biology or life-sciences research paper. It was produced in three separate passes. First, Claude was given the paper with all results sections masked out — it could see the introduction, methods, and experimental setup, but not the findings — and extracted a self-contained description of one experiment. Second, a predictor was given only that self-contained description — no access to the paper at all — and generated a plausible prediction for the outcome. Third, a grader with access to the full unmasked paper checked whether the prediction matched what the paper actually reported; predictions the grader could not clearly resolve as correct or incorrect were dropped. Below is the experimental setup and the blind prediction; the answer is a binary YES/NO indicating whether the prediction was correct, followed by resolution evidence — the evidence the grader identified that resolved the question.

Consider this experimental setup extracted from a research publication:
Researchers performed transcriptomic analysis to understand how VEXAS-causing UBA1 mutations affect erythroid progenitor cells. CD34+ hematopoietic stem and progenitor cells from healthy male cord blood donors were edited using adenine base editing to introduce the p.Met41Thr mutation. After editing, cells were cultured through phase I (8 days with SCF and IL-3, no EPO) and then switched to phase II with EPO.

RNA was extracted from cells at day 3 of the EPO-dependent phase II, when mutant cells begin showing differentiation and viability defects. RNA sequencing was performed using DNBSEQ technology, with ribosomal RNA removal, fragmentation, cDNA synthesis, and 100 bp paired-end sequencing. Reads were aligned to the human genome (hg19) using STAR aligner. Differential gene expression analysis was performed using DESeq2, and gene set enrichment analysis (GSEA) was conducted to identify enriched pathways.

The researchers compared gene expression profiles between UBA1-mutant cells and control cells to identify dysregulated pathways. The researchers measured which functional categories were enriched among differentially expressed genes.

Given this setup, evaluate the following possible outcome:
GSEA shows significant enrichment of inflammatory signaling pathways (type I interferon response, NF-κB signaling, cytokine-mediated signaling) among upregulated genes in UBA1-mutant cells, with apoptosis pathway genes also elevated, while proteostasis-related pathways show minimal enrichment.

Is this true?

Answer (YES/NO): NO